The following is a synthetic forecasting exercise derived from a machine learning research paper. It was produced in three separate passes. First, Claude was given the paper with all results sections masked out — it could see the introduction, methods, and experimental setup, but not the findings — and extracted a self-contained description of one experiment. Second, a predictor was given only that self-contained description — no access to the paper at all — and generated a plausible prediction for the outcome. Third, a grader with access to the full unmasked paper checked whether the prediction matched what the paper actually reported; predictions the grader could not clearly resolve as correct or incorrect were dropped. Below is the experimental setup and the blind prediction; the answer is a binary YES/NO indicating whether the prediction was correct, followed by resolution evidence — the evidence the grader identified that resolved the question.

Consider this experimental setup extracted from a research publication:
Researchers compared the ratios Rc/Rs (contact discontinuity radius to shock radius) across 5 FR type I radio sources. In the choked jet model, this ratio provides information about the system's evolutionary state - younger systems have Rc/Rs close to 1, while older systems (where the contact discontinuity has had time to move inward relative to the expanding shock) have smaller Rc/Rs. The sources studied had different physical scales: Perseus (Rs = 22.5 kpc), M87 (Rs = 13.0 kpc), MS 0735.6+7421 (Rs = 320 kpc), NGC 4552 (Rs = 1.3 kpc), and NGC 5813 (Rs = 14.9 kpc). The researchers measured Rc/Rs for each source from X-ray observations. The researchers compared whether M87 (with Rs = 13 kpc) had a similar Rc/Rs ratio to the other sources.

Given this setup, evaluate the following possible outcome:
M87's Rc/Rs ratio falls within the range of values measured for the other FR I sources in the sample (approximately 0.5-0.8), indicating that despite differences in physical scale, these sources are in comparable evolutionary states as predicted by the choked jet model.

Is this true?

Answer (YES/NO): NO